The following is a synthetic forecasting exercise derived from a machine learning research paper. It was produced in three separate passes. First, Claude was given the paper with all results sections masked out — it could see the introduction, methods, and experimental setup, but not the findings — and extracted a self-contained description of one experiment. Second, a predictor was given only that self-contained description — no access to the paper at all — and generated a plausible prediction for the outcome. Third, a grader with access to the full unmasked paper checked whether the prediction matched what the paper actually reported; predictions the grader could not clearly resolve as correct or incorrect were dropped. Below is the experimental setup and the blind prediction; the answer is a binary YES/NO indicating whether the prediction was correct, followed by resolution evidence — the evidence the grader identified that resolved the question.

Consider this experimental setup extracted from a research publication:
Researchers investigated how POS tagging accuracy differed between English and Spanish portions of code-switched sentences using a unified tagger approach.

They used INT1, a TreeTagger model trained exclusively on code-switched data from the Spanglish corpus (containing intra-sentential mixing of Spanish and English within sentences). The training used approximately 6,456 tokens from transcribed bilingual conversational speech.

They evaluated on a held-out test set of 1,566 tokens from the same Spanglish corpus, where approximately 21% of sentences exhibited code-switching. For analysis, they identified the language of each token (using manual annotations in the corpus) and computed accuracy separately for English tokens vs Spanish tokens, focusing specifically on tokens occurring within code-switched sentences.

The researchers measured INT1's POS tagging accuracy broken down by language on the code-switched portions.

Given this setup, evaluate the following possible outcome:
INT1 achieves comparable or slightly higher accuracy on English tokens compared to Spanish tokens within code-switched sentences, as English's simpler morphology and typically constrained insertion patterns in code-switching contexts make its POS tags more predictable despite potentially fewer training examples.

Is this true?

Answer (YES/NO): NO